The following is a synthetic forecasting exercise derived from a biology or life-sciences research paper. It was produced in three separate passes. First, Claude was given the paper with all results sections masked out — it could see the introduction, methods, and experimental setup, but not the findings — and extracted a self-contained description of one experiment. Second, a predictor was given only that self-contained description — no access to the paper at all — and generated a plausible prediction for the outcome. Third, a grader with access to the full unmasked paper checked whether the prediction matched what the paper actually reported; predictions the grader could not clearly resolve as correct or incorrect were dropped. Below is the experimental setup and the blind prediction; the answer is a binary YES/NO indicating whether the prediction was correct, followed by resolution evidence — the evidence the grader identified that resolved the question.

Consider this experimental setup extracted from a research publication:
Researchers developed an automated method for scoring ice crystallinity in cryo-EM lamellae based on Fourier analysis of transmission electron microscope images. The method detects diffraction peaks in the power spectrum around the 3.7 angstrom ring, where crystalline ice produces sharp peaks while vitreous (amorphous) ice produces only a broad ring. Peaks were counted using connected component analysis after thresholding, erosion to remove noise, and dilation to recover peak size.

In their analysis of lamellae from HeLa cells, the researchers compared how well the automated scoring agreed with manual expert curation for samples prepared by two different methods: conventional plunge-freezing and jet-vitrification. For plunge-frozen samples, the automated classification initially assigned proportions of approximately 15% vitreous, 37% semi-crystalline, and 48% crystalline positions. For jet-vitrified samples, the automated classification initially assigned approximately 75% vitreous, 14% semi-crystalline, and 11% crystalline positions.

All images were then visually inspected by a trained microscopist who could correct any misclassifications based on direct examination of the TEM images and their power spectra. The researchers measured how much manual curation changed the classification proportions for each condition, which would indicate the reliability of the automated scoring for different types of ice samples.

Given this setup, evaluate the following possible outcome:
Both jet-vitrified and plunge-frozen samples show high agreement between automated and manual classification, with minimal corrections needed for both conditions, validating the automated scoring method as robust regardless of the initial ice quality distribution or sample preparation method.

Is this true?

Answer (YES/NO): NO